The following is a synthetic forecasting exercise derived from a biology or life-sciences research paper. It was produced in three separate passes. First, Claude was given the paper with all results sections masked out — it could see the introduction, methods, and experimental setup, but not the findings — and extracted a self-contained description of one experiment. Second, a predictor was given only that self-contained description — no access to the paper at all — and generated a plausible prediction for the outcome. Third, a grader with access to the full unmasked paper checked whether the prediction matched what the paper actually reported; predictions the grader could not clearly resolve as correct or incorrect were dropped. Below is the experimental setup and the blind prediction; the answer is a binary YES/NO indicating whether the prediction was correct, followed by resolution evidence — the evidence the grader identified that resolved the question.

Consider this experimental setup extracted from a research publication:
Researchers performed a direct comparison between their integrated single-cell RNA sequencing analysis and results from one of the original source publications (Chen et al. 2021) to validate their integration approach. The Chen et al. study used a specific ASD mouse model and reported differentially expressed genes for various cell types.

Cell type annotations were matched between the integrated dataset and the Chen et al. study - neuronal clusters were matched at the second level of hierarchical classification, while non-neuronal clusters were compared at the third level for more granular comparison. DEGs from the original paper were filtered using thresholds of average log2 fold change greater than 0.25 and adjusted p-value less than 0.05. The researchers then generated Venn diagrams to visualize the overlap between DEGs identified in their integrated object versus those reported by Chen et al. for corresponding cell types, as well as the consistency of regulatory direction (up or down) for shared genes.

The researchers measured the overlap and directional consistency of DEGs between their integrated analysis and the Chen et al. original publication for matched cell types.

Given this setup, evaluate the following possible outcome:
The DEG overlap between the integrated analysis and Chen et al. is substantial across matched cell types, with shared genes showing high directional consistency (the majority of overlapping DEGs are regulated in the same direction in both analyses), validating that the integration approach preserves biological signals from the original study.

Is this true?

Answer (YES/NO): YES